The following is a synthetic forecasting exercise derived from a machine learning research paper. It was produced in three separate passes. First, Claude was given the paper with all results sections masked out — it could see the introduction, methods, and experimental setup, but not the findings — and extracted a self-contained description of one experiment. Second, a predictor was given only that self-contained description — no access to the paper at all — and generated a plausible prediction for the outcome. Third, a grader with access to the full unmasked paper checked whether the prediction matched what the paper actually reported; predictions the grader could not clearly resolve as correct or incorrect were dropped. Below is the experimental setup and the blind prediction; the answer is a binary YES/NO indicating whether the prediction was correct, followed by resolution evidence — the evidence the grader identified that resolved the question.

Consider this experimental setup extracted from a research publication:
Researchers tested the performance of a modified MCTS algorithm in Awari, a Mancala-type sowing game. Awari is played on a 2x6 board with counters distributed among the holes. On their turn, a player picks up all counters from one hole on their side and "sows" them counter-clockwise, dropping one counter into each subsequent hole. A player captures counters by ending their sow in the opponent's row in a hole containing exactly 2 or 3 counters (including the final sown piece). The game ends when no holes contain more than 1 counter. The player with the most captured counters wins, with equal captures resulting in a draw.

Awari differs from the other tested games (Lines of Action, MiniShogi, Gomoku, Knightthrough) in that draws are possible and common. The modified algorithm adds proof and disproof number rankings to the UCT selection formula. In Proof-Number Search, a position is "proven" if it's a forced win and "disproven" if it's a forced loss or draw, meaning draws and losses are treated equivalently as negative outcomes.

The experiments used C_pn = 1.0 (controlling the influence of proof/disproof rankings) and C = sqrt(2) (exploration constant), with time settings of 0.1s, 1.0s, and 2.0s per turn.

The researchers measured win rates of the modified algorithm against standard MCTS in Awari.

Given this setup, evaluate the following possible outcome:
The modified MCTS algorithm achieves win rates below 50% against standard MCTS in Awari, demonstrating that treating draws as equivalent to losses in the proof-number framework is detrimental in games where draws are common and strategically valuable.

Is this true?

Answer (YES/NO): NO